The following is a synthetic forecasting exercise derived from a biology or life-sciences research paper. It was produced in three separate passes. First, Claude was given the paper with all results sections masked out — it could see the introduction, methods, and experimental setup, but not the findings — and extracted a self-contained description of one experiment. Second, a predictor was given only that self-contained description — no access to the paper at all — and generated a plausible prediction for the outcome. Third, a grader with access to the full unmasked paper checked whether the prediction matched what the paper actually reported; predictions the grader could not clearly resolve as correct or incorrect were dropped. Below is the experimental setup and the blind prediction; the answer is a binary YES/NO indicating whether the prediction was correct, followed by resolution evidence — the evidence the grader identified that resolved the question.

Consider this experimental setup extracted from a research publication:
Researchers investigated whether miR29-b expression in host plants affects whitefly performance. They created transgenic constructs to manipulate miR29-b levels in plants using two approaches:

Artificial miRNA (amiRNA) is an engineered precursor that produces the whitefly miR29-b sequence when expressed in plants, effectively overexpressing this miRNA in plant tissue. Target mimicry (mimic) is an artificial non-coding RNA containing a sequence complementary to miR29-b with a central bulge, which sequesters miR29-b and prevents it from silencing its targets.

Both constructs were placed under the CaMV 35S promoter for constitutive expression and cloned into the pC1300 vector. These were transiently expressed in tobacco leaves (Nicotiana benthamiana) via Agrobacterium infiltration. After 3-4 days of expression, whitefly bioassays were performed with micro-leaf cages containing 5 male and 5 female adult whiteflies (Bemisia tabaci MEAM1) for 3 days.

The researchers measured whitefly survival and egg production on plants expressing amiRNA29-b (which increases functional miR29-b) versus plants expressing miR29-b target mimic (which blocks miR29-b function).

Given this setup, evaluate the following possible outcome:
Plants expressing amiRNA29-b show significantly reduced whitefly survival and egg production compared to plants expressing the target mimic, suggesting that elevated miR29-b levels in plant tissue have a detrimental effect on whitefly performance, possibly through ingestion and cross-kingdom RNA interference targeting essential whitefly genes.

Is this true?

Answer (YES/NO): NO